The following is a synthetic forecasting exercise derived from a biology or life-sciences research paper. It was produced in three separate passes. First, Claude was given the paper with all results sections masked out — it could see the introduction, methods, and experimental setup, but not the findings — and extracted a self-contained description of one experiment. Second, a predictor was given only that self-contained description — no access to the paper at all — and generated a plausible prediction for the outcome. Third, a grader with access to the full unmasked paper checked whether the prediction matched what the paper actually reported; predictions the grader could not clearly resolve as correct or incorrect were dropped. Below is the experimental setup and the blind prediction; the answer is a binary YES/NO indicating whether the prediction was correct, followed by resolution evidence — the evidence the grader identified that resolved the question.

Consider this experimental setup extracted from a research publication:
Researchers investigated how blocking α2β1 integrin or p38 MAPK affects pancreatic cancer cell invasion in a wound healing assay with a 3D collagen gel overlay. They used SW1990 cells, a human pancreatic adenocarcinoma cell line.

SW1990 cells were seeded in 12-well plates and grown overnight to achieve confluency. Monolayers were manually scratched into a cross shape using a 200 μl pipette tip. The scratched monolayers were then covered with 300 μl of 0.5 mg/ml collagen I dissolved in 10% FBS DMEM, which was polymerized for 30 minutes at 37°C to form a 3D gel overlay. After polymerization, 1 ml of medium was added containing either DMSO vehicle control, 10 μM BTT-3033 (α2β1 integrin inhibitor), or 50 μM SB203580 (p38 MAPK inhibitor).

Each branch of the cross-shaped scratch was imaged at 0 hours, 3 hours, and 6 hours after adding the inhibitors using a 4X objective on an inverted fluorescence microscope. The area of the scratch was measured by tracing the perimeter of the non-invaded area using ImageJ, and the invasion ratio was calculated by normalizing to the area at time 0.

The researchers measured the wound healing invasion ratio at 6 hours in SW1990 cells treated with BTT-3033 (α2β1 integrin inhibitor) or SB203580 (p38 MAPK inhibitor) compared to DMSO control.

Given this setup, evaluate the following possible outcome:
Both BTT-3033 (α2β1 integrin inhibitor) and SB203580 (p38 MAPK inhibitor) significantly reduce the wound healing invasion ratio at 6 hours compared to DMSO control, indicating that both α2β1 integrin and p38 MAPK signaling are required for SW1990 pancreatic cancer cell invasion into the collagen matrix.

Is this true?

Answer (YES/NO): YES